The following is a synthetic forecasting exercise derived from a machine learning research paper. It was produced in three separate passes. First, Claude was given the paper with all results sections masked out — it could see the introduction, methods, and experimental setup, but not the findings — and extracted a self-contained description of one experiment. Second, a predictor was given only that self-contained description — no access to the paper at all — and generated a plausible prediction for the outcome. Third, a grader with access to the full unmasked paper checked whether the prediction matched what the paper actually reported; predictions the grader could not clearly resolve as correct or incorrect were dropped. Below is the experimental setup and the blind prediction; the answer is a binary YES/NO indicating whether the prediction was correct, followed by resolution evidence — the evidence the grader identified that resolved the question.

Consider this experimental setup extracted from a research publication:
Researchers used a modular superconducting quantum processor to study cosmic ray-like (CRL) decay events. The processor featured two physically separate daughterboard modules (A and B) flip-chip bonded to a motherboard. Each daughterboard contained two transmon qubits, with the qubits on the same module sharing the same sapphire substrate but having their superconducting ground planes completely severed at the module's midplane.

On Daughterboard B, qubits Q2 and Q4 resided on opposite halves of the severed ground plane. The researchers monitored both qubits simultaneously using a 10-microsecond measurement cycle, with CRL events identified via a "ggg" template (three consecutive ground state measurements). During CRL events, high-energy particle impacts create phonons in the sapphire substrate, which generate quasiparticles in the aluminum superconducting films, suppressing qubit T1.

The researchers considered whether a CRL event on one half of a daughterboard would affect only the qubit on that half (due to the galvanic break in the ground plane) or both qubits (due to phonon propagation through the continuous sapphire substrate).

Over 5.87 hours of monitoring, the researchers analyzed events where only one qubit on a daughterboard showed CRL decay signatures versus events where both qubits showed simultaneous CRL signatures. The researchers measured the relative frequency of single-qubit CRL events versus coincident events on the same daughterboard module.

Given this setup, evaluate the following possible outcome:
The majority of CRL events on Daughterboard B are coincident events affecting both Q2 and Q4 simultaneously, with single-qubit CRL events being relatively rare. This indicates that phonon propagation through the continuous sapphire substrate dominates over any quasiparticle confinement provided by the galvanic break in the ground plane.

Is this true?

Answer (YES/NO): YES